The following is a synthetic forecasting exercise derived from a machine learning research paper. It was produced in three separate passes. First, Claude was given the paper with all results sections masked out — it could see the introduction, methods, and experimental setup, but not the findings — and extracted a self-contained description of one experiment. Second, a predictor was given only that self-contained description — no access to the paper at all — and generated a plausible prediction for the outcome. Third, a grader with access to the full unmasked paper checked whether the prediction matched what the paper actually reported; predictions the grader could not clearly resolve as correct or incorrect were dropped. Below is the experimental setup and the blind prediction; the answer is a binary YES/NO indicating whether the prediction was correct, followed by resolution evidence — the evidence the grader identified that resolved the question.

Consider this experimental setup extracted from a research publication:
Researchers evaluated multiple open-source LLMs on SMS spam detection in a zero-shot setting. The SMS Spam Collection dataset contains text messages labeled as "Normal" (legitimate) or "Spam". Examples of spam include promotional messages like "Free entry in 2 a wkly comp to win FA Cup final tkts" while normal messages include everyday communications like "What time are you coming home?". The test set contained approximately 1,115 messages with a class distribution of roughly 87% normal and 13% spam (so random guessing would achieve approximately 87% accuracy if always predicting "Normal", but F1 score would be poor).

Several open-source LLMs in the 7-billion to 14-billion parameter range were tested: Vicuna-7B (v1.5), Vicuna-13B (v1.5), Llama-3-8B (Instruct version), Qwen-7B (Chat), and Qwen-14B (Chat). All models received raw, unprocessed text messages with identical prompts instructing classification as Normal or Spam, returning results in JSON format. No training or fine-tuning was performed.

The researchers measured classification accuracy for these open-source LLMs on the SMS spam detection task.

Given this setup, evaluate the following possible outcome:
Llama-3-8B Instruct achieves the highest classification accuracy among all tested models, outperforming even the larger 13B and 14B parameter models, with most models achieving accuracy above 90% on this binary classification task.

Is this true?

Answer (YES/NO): NO